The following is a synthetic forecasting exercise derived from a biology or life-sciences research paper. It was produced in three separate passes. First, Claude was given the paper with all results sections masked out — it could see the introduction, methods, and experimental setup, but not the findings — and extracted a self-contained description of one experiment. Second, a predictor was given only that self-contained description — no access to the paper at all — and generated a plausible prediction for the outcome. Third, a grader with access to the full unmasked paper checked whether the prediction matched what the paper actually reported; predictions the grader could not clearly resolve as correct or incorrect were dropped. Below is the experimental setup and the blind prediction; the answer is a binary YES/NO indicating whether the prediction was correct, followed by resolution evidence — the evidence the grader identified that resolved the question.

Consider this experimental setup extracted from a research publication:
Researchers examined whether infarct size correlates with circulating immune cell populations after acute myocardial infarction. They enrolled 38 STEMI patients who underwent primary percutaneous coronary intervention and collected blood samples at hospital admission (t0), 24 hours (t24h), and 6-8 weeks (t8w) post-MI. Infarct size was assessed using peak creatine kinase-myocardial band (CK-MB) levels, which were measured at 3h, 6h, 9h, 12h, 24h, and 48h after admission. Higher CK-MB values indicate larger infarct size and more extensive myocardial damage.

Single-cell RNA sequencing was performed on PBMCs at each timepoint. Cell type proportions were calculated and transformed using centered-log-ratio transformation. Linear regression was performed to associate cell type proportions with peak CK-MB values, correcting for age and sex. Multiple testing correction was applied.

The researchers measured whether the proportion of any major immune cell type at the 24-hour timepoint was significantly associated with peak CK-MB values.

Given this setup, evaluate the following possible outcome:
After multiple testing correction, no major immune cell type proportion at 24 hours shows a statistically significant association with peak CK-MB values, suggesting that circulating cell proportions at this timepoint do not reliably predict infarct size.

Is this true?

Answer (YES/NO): YES